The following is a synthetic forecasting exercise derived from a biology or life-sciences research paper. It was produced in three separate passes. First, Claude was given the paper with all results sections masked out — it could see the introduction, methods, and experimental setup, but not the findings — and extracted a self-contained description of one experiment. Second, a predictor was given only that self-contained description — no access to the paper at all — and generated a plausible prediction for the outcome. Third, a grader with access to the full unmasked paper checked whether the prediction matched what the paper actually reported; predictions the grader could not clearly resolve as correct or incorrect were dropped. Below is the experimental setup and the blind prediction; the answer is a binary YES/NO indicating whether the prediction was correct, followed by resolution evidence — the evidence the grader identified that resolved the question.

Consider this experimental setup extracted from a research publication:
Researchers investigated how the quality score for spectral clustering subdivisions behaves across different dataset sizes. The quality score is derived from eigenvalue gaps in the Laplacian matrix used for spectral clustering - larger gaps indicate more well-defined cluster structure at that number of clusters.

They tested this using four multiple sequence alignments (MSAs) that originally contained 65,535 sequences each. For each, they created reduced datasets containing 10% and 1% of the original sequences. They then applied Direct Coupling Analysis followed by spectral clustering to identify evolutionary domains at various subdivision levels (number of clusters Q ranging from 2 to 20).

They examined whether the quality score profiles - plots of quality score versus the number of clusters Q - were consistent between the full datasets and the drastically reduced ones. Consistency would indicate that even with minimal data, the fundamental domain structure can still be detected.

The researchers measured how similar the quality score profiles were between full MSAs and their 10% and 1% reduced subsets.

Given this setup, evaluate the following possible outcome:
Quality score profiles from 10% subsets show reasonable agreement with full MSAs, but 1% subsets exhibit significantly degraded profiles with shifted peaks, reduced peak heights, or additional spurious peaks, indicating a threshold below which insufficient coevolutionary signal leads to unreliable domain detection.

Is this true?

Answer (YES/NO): NO